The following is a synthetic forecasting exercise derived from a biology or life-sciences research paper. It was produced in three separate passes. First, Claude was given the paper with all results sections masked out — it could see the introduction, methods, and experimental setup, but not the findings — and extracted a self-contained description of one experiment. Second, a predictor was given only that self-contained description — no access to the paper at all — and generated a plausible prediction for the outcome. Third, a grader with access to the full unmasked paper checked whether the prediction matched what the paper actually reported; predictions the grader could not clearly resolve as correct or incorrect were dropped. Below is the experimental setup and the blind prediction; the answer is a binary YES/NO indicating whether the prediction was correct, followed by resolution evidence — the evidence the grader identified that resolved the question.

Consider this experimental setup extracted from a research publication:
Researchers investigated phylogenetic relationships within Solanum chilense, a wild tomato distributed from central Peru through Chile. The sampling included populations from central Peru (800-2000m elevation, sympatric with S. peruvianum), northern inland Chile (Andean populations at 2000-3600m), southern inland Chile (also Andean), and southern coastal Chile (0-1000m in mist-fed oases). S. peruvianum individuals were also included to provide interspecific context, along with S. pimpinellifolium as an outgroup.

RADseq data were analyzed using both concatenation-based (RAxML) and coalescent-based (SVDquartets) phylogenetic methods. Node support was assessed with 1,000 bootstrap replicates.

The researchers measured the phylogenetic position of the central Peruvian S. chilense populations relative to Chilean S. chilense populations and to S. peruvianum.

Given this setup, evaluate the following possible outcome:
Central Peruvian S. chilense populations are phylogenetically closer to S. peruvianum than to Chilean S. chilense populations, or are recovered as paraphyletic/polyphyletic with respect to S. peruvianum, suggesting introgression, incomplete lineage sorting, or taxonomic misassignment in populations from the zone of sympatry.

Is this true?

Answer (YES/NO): NO